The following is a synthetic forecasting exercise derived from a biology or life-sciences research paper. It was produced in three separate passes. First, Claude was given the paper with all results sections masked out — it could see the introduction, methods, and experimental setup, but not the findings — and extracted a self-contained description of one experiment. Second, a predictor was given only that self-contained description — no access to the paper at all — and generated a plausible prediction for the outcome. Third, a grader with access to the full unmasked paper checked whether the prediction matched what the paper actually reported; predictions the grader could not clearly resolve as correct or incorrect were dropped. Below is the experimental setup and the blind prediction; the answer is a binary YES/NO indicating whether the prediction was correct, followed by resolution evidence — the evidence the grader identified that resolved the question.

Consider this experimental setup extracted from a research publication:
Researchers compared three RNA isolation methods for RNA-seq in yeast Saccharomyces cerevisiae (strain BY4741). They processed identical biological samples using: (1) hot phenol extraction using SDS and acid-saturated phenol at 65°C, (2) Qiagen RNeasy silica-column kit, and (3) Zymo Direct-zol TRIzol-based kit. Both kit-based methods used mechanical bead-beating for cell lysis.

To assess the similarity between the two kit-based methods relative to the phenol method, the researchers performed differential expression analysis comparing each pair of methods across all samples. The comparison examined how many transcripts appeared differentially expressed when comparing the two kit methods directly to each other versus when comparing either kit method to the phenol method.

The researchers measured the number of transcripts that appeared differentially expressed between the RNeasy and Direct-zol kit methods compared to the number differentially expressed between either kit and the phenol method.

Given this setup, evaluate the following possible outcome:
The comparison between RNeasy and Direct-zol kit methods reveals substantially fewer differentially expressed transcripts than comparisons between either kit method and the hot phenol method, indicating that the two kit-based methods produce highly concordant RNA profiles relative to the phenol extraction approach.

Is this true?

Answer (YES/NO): YES